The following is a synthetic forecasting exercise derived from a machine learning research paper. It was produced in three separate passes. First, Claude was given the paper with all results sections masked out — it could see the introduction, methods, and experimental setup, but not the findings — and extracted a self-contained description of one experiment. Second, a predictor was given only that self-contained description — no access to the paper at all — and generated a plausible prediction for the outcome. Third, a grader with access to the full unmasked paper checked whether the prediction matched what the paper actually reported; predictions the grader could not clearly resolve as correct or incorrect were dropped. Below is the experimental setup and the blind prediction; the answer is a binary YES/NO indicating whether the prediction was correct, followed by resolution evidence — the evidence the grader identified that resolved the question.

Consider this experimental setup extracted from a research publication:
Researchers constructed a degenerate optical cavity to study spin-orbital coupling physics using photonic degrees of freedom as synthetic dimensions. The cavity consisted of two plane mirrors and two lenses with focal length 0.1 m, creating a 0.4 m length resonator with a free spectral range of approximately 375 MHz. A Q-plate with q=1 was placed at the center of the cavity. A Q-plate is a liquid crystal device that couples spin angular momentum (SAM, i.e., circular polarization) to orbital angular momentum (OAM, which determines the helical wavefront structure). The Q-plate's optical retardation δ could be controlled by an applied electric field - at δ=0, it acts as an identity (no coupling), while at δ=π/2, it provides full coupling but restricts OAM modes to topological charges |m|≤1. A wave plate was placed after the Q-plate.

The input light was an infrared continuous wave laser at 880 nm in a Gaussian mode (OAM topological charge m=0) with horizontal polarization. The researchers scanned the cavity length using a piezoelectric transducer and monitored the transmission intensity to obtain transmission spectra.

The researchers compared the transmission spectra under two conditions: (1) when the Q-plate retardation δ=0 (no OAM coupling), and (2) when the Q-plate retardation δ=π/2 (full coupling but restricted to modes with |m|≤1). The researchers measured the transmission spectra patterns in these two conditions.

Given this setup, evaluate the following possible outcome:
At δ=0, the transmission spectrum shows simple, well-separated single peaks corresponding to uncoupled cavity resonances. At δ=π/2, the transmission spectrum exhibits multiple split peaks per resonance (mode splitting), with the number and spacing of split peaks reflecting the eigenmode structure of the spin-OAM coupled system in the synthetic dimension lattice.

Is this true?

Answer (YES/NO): NO